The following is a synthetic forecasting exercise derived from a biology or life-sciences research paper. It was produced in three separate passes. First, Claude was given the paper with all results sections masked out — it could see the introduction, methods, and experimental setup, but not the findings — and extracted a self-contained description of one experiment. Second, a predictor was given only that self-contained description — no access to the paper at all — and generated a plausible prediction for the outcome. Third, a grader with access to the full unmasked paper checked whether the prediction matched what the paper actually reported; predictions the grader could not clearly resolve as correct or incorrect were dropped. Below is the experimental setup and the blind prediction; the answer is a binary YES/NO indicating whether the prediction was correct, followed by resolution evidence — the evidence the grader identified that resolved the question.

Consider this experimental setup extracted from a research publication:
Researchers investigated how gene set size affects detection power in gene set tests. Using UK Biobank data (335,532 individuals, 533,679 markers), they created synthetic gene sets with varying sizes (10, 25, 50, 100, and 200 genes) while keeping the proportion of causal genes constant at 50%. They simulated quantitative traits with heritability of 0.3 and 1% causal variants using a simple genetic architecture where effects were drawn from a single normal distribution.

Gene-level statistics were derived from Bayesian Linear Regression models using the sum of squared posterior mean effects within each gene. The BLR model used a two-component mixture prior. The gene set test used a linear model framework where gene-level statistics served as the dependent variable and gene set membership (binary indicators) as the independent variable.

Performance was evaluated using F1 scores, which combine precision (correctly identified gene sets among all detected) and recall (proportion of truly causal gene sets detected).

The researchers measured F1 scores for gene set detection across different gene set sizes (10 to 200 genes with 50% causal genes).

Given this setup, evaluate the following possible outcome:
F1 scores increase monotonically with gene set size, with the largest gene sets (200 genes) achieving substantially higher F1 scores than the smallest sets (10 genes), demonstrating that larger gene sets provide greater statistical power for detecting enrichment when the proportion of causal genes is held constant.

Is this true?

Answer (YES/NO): YES